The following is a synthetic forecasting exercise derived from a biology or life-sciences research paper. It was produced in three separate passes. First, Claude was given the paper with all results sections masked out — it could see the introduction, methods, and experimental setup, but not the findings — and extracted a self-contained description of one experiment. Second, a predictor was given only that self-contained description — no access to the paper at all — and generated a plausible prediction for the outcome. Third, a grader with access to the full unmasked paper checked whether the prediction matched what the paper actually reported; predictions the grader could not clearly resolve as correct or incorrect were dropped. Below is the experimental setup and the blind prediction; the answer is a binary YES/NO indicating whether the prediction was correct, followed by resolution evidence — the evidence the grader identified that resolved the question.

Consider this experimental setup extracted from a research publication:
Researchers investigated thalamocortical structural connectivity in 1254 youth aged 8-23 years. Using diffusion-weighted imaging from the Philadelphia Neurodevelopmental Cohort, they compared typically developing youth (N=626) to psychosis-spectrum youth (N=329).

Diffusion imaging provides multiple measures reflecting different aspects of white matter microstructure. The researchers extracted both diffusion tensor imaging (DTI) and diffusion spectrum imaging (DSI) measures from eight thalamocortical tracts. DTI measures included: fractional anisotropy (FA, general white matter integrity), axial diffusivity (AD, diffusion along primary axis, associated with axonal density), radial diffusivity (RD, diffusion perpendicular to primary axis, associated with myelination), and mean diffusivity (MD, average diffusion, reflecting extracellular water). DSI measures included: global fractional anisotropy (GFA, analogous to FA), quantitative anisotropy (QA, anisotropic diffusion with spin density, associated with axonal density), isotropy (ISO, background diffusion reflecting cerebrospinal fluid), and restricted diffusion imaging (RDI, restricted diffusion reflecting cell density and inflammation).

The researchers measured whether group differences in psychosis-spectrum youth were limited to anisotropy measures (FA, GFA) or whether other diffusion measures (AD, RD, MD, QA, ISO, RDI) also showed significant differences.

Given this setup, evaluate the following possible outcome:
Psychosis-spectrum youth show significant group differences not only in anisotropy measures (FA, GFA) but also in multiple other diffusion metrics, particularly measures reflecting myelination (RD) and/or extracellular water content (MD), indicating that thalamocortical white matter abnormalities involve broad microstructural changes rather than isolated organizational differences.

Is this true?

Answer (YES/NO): NO